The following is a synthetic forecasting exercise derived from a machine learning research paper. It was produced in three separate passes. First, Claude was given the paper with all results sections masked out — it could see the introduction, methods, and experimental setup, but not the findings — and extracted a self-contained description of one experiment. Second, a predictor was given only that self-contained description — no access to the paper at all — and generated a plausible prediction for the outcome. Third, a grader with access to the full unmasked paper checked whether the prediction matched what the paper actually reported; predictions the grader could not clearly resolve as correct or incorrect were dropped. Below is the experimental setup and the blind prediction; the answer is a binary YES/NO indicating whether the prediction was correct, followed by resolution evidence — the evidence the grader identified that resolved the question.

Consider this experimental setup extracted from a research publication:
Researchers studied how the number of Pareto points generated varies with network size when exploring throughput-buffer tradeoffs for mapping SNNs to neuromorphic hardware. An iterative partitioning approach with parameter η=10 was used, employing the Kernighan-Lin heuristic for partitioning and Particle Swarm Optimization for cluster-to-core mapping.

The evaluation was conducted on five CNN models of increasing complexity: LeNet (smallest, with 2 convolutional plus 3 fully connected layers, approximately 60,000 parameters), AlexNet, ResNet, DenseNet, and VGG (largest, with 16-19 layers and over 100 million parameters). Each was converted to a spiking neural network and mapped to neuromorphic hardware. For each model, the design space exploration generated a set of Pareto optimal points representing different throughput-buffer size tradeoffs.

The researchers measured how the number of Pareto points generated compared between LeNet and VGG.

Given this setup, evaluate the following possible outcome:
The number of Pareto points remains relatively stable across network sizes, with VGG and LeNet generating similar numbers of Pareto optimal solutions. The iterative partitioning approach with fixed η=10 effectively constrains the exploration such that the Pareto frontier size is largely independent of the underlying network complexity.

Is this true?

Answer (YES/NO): NO